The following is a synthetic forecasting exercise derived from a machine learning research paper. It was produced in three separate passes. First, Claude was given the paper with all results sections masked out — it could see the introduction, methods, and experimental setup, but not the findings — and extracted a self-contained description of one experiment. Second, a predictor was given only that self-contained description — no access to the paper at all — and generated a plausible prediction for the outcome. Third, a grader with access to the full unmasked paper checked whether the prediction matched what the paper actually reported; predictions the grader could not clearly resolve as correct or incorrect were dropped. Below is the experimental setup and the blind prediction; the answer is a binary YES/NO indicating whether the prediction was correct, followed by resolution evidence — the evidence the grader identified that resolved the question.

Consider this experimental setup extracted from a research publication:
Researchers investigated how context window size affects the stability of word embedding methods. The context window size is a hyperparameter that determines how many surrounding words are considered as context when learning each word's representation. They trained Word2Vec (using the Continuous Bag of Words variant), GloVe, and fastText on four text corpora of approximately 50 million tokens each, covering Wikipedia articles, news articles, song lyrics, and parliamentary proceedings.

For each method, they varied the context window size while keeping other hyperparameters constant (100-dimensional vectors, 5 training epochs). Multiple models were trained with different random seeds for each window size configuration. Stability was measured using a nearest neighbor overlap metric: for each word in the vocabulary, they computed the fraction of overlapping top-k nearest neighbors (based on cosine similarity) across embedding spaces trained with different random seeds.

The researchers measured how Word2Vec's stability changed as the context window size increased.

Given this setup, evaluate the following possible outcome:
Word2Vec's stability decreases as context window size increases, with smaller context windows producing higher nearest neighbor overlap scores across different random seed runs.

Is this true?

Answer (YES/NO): YES